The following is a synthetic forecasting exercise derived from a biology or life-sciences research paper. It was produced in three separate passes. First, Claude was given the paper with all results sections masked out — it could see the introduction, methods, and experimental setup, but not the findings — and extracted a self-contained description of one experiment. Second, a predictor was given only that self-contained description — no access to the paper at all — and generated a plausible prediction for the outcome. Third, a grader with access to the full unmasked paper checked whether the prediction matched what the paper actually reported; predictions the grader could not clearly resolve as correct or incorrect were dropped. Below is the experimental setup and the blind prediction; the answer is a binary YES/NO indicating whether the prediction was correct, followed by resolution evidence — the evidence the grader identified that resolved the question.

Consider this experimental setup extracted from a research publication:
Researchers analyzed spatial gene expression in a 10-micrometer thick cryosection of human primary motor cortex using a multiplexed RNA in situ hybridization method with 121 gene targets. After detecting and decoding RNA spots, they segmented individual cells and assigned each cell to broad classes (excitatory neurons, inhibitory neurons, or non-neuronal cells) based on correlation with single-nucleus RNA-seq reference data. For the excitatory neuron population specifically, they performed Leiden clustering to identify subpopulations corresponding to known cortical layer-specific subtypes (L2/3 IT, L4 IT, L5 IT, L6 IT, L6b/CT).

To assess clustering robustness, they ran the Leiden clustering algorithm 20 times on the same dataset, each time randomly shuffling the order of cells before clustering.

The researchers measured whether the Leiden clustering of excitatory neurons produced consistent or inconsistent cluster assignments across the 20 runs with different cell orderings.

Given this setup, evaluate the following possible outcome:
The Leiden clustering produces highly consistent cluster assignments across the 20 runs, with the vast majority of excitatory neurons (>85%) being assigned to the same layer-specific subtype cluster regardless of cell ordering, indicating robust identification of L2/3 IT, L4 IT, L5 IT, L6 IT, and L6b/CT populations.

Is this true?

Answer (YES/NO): NO